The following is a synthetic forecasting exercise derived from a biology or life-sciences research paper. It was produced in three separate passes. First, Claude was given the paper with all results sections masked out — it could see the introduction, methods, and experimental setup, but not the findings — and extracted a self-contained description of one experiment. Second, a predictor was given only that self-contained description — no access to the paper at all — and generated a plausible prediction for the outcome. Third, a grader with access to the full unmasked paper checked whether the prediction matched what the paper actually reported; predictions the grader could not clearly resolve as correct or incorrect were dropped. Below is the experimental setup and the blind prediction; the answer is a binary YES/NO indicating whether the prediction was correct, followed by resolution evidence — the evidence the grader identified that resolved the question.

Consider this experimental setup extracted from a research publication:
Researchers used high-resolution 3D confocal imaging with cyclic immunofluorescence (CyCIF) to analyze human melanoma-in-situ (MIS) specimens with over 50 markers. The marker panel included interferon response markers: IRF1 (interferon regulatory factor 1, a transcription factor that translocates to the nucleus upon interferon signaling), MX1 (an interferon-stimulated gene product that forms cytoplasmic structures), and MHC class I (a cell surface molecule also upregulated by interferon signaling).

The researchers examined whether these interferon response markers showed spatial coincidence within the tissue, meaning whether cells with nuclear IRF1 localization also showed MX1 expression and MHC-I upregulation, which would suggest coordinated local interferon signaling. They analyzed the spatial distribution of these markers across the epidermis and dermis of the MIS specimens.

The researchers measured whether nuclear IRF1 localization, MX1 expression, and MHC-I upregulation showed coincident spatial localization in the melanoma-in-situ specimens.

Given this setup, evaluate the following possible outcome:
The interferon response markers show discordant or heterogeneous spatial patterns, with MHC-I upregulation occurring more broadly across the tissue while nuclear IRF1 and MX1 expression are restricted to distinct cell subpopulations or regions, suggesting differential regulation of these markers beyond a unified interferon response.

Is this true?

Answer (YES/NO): NO